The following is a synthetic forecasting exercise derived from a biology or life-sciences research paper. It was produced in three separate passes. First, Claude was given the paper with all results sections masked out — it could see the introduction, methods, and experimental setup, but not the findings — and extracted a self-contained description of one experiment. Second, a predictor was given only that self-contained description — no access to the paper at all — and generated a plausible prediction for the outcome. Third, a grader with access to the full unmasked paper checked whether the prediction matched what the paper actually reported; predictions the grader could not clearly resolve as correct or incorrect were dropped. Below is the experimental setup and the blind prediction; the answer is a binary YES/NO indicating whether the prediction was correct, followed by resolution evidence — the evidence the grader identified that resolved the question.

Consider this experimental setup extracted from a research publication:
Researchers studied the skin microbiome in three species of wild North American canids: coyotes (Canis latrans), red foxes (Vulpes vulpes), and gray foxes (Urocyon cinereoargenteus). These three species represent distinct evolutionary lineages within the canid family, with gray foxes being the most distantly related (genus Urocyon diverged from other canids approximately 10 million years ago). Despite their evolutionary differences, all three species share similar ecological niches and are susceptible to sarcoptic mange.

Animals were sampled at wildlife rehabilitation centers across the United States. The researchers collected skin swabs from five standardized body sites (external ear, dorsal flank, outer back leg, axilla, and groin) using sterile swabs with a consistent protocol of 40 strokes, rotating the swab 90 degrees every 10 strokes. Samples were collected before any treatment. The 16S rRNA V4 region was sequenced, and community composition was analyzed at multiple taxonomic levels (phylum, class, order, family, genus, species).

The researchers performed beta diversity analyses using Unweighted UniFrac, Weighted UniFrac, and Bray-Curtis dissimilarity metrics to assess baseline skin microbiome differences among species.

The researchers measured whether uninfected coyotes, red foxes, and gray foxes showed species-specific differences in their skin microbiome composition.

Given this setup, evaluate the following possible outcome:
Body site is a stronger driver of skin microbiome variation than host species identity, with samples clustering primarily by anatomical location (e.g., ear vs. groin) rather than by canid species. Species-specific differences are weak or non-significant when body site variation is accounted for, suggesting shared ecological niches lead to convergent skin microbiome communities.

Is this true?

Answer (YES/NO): NO